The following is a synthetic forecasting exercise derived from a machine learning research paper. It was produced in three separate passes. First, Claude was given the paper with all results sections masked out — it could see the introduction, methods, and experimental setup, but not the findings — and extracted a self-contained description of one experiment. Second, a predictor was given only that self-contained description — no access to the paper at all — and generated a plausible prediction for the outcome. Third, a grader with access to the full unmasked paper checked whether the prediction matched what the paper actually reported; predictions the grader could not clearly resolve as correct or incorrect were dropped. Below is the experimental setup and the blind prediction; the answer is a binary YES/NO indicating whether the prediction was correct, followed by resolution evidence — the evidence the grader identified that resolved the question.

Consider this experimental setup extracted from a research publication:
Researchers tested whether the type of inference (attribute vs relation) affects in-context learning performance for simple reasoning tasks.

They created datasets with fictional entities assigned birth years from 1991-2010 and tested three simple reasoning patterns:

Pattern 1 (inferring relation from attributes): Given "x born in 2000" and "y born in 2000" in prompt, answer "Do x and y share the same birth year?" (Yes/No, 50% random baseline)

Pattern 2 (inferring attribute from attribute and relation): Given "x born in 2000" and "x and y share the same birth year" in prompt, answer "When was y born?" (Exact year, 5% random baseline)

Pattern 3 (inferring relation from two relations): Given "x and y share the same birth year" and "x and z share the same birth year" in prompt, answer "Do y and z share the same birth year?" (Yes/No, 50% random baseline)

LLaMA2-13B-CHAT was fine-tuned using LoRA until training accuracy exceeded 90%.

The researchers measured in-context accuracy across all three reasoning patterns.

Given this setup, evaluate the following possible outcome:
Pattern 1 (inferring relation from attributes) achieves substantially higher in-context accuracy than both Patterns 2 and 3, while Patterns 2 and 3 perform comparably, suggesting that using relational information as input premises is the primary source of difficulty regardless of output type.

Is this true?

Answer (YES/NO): NO